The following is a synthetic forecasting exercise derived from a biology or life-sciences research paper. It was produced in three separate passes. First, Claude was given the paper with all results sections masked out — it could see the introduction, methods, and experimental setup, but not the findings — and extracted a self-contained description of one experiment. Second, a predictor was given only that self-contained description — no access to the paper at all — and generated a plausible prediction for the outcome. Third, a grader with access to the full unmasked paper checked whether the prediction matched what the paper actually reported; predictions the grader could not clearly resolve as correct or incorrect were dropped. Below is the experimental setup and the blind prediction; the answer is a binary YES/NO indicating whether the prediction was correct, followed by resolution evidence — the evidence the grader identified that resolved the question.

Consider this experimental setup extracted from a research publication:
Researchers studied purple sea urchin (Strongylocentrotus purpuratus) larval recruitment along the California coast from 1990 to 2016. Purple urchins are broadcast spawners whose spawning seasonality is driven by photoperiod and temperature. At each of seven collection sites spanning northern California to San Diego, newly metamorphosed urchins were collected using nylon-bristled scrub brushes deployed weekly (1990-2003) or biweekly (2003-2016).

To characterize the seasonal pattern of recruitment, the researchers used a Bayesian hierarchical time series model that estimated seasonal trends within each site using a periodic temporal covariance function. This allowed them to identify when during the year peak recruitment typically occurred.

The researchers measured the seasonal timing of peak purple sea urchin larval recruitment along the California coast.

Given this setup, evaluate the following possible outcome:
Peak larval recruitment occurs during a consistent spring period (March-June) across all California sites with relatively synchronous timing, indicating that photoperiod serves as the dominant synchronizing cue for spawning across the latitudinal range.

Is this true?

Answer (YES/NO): NO